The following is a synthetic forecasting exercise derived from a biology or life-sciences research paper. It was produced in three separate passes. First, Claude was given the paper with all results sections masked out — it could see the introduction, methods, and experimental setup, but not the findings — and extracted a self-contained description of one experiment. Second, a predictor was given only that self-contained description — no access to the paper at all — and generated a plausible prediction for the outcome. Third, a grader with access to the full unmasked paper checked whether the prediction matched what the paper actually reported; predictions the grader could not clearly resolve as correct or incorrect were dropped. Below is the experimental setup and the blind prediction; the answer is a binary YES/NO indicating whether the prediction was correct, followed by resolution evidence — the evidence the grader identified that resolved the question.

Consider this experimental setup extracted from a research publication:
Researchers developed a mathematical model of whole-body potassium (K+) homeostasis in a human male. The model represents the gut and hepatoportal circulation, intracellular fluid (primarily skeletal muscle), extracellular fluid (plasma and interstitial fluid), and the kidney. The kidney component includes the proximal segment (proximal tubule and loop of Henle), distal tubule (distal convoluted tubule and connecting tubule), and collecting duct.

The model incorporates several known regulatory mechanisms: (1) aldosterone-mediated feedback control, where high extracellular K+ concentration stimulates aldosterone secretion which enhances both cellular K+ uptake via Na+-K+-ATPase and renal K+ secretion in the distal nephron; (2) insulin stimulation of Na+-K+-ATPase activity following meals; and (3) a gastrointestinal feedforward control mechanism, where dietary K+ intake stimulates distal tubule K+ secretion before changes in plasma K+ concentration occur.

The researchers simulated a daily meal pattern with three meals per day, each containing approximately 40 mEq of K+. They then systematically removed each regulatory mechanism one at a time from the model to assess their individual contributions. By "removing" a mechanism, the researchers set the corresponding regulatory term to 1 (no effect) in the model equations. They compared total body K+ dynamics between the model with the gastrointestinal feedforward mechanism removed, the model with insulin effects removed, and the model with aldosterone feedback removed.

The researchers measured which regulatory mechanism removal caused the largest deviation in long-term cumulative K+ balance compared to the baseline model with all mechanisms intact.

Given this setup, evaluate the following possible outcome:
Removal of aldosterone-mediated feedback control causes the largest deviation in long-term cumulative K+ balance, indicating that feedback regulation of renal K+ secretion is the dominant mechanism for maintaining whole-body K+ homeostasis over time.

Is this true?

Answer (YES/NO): NO